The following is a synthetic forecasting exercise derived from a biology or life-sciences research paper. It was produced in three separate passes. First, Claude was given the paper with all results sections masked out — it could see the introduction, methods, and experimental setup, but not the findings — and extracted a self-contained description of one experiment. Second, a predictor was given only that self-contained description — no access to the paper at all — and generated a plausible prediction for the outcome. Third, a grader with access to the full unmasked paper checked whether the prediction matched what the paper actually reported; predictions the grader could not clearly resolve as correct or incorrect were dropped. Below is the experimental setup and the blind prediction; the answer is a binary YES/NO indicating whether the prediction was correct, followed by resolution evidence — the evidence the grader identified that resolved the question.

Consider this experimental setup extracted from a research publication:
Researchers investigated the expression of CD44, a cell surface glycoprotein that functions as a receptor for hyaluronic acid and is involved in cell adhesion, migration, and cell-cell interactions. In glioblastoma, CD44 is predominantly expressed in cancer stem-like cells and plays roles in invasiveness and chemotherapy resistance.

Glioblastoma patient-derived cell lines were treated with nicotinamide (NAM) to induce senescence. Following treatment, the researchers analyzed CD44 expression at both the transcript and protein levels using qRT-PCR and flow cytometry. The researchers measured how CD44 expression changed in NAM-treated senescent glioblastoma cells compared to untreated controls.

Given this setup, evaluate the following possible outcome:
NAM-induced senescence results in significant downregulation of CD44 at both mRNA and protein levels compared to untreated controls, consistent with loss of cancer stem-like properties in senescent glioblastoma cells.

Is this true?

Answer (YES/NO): YES